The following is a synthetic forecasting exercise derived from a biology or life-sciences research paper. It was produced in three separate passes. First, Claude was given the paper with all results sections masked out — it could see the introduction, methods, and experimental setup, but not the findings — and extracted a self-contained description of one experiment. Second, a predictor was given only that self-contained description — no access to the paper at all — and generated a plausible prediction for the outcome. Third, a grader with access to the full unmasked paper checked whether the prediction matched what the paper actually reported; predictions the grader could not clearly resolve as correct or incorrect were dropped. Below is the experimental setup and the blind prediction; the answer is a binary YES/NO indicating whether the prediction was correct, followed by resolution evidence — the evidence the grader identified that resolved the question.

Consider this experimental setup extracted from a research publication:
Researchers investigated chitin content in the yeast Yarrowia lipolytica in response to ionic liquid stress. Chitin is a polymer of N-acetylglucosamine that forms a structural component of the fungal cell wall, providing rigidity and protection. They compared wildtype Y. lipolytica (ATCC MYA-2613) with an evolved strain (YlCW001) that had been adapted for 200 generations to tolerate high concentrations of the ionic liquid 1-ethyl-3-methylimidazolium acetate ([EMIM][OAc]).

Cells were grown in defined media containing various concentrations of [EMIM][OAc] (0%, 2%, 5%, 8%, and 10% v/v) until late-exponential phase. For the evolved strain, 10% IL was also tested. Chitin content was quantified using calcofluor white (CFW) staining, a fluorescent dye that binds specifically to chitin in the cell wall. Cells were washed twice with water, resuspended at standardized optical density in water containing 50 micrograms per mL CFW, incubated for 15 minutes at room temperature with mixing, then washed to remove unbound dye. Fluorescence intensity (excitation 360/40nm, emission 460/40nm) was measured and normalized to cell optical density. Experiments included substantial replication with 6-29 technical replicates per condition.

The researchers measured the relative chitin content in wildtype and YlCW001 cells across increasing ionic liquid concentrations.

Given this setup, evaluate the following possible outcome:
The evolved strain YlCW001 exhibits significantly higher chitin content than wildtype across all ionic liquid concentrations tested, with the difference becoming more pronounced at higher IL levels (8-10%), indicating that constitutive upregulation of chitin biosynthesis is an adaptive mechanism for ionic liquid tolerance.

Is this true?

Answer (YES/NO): NO